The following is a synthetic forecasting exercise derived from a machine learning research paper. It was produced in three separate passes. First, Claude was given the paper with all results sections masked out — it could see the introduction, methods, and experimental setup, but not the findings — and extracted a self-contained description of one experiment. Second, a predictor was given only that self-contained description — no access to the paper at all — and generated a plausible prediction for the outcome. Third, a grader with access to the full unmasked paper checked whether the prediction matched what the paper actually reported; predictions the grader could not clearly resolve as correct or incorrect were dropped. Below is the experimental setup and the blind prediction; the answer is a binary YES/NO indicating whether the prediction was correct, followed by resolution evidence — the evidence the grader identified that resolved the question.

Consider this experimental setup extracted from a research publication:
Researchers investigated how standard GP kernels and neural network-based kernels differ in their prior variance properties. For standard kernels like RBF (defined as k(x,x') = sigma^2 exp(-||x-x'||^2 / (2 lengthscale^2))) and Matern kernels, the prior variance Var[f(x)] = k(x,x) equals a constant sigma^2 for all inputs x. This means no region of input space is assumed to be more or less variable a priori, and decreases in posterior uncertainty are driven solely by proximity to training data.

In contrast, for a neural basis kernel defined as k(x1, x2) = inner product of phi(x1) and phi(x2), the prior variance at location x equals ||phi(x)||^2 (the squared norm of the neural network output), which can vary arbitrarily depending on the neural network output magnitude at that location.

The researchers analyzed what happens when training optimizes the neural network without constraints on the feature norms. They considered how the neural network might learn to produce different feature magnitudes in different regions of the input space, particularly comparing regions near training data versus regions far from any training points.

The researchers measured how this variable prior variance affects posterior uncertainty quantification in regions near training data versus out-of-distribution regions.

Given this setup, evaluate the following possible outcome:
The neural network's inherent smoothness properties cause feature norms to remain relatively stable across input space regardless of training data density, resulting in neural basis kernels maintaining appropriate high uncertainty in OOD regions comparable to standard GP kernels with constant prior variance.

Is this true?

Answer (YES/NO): NO